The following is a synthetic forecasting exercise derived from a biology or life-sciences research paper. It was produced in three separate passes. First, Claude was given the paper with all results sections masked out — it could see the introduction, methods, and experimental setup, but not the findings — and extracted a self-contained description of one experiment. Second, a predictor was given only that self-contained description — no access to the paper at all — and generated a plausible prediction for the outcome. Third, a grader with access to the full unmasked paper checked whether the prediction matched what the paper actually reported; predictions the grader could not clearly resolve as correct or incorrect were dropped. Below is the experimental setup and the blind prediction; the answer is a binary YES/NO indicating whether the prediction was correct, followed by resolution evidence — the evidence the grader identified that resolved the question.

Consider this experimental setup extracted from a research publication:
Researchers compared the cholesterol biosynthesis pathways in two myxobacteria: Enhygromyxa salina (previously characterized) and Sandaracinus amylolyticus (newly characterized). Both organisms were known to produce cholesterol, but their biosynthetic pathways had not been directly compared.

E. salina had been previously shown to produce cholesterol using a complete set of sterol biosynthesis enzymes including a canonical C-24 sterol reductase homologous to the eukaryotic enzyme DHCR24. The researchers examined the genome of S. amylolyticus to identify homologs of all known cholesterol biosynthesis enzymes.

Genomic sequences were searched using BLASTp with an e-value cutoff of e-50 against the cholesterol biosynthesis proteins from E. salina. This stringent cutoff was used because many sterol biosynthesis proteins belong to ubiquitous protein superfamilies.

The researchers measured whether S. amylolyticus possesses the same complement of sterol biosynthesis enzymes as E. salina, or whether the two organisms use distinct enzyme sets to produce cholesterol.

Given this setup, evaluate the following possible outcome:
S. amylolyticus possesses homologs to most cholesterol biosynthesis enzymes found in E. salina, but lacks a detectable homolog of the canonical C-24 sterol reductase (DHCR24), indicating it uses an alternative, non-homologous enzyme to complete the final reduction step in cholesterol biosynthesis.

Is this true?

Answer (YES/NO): YES